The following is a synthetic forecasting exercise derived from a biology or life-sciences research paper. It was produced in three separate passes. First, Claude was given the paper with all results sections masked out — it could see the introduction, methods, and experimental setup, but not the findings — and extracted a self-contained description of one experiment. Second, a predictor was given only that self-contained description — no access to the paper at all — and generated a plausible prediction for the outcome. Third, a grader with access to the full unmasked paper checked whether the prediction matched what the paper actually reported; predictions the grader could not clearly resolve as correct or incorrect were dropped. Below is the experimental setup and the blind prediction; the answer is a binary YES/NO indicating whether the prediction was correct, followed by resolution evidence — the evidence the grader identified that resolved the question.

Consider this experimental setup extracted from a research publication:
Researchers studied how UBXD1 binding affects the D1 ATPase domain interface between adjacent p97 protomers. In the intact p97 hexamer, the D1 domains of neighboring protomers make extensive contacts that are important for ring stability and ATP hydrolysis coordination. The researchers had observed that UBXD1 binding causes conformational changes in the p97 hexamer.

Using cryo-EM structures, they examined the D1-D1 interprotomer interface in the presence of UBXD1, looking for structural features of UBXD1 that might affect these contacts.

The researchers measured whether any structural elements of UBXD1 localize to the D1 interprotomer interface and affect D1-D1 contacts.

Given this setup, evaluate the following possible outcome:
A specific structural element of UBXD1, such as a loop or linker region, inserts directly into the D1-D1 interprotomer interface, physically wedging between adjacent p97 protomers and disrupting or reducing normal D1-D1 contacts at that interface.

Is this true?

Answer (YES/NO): YES